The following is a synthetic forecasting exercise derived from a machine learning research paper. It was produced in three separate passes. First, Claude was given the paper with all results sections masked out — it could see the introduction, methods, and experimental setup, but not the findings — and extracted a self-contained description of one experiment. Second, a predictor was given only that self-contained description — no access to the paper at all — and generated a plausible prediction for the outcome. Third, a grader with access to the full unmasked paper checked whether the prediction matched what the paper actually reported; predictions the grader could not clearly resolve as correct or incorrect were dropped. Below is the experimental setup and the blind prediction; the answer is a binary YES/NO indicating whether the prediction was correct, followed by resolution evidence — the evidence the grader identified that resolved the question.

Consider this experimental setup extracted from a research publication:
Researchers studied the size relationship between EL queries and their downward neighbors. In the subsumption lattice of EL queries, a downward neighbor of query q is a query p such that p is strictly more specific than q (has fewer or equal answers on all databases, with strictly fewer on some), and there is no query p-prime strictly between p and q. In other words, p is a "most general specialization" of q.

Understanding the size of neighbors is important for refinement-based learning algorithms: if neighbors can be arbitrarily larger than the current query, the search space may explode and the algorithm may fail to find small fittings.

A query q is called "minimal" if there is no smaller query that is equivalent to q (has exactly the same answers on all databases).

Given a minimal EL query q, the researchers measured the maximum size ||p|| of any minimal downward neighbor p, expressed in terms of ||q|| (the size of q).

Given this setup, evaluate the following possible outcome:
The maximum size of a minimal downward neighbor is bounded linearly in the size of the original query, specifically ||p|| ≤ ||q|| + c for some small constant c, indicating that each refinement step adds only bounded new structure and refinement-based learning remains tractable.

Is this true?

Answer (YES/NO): NO